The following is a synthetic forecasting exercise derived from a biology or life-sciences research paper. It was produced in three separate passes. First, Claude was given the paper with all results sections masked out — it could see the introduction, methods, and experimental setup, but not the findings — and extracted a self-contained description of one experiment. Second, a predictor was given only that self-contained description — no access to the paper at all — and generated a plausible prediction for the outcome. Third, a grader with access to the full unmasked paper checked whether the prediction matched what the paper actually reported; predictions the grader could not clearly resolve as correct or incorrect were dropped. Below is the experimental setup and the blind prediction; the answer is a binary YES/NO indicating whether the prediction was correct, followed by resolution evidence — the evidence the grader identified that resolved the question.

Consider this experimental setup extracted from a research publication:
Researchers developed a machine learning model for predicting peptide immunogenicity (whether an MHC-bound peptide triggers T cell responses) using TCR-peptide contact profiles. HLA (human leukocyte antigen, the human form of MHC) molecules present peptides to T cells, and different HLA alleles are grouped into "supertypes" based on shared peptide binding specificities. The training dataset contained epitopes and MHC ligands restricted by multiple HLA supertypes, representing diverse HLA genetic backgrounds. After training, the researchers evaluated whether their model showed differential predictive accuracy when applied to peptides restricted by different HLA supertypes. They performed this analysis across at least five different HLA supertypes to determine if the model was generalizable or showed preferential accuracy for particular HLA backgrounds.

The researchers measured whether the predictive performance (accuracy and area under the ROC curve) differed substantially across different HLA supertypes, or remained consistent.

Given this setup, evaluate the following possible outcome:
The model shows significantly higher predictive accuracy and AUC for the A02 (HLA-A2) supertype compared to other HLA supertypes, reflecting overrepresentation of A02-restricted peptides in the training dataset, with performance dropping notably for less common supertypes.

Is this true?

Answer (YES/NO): NO